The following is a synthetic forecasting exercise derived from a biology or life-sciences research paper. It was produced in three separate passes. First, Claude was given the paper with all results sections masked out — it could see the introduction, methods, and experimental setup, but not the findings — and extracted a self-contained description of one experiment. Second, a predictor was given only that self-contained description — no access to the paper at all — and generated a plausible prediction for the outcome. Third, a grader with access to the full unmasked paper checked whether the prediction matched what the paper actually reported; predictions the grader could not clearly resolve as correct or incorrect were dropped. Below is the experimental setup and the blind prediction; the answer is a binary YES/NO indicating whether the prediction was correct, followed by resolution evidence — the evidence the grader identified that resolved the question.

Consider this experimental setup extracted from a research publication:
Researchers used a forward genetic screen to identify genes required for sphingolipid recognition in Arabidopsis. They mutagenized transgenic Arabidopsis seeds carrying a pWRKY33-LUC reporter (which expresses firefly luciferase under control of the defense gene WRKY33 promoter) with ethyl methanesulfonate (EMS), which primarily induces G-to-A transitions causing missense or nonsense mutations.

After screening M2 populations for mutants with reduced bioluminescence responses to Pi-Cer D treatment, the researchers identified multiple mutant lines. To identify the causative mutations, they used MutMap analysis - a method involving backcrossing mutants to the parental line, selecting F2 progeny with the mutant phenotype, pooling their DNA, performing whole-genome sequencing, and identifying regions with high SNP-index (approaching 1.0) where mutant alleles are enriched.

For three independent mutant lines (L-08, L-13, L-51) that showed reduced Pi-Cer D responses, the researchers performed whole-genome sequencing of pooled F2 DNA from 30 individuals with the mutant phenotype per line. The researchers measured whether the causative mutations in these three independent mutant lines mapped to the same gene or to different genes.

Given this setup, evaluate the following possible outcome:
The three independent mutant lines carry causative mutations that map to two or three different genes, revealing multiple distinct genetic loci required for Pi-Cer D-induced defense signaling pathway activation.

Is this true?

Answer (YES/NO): NO